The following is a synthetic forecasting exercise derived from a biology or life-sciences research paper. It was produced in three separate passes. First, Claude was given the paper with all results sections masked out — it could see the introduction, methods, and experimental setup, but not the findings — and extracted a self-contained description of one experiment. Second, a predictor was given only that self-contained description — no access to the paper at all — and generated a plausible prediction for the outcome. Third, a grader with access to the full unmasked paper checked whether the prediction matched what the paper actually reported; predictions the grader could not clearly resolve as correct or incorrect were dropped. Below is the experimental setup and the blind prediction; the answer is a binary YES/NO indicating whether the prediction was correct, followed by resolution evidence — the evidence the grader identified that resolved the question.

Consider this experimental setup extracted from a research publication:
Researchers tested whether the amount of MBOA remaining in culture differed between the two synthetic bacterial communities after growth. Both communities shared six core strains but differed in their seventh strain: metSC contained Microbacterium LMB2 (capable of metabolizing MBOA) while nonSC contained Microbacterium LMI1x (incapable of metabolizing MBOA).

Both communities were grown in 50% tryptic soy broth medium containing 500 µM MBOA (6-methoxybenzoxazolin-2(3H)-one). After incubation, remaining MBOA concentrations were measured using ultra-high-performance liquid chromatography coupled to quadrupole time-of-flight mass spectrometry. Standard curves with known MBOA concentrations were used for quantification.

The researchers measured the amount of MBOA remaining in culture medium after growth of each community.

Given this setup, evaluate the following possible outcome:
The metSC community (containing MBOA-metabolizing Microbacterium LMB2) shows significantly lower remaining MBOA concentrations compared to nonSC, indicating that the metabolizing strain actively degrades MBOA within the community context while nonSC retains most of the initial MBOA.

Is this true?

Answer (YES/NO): YES